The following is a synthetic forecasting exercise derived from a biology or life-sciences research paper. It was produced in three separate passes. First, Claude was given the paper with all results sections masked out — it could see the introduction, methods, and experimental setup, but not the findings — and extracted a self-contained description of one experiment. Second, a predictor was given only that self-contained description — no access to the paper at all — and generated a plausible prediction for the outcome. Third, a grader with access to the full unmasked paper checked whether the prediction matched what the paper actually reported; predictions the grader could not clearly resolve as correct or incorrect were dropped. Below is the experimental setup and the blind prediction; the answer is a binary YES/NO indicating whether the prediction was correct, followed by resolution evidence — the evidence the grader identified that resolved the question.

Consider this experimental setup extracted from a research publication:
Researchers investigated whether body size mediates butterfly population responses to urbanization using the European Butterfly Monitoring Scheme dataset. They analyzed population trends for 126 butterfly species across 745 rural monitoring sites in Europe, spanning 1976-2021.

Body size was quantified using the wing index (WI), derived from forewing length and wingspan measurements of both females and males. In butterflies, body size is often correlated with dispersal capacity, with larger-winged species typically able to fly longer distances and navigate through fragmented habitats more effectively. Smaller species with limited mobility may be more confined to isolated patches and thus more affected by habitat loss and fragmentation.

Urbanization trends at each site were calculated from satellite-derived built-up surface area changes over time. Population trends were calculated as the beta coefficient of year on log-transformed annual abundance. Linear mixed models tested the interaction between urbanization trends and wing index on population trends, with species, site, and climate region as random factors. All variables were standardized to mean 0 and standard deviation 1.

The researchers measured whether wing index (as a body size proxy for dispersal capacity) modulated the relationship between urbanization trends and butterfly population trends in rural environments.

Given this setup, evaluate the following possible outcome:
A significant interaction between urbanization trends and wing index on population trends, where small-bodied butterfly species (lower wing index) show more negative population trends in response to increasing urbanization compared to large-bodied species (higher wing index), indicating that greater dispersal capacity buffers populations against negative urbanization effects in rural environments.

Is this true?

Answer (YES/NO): NO